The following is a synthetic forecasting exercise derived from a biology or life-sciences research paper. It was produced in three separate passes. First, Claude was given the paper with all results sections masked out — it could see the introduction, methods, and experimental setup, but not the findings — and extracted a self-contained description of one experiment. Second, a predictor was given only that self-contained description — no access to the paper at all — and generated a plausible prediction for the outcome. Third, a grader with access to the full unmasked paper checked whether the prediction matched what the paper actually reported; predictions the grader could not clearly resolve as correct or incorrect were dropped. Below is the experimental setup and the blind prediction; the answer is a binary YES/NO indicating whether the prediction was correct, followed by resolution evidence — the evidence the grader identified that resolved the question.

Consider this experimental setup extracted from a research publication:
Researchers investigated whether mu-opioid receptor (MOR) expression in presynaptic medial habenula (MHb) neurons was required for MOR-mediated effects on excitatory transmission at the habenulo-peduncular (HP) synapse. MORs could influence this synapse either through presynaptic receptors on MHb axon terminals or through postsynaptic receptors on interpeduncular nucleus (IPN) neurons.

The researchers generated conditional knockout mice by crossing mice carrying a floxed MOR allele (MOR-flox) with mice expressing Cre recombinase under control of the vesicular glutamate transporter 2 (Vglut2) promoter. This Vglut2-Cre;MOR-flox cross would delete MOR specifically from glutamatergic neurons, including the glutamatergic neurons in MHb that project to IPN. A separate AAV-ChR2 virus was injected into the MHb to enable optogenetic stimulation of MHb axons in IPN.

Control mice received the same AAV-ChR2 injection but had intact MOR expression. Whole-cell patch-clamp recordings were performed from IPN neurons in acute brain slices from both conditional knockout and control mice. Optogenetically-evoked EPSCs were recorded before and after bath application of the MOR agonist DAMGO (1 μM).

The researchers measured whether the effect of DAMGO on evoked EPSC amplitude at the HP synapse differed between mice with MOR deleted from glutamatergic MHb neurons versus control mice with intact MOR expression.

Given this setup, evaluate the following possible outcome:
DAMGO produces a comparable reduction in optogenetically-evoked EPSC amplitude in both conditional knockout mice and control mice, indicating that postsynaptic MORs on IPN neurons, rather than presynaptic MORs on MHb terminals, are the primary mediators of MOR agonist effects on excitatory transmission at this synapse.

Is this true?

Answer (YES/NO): NO